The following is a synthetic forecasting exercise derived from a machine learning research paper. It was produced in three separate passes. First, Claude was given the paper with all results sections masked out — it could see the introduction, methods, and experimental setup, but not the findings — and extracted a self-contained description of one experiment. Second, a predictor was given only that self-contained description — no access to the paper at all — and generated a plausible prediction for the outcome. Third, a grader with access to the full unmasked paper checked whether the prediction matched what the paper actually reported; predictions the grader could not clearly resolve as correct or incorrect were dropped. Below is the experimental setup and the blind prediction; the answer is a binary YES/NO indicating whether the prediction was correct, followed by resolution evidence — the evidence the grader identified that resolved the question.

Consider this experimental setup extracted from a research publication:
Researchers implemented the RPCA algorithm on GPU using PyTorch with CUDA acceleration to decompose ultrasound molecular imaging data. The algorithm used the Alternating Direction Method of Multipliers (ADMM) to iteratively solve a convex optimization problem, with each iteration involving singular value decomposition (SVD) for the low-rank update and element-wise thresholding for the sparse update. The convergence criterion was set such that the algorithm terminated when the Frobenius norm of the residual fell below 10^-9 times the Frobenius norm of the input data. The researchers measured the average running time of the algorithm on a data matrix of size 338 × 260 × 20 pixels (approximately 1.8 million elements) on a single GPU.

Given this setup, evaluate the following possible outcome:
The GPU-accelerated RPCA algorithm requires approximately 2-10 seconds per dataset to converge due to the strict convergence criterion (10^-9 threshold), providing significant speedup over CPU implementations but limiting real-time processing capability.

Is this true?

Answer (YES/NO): NO